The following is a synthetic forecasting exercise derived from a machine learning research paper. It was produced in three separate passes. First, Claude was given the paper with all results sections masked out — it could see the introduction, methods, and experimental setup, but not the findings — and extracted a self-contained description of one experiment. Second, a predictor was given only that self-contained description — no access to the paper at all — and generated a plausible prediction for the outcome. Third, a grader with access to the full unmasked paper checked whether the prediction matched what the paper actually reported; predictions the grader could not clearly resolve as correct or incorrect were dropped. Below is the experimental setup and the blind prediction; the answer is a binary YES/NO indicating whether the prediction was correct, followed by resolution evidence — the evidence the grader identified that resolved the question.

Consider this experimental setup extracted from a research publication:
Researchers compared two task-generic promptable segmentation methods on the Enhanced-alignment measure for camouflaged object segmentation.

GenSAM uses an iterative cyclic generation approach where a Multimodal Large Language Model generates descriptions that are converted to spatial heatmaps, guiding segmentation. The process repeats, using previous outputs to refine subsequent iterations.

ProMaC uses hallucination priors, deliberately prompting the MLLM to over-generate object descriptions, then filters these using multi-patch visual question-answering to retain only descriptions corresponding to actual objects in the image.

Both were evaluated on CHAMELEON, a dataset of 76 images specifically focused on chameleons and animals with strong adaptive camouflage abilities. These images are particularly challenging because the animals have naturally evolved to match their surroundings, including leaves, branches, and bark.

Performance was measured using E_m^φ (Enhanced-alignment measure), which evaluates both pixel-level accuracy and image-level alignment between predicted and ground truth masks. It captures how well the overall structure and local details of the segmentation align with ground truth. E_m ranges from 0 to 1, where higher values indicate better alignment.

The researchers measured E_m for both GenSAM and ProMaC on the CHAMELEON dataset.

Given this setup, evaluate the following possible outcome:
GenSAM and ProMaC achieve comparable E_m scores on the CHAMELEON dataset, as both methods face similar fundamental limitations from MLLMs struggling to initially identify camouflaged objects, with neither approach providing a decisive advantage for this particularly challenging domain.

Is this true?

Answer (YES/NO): NO